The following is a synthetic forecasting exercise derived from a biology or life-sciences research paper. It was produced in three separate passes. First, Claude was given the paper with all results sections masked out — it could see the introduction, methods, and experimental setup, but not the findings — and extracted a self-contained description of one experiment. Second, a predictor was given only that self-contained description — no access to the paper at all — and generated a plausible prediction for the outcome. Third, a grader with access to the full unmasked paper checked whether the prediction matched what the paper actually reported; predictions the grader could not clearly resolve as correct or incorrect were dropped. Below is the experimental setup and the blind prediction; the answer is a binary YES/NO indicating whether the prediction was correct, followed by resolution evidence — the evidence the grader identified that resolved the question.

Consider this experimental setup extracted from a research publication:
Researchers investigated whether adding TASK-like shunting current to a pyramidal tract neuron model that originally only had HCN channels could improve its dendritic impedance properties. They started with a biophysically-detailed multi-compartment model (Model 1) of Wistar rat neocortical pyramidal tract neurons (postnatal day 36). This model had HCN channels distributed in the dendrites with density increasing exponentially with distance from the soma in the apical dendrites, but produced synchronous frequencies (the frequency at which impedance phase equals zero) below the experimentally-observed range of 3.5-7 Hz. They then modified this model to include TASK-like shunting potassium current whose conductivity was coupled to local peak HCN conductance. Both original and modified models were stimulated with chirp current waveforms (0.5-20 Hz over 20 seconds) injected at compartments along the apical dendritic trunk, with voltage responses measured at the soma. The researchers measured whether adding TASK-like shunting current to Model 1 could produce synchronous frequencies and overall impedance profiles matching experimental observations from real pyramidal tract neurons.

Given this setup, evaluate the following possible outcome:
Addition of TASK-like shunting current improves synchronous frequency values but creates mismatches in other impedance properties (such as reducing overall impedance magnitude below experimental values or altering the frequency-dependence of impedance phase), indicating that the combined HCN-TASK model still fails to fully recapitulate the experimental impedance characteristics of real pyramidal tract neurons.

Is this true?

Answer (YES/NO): NO